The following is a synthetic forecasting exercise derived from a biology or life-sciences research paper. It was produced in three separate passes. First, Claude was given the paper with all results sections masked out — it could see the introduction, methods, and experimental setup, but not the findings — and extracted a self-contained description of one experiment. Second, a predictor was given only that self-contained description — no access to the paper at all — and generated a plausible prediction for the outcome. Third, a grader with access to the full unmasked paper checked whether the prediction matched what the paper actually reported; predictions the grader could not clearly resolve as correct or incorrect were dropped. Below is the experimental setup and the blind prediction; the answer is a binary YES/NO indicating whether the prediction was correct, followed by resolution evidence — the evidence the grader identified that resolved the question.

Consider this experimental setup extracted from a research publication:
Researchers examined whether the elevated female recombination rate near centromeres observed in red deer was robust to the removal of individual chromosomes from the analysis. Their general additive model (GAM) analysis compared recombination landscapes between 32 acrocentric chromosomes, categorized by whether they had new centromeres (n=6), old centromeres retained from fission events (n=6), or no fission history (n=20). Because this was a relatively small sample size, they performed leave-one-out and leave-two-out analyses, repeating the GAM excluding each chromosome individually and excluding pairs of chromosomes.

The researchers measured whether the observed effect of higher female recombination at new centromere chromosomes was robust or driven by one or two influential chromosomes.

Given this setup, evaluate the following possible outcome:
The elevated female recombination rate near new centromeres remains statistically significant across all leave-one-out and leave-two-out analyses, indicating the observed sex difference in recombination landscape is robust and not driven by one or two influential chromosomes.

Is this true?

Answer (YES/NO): YES